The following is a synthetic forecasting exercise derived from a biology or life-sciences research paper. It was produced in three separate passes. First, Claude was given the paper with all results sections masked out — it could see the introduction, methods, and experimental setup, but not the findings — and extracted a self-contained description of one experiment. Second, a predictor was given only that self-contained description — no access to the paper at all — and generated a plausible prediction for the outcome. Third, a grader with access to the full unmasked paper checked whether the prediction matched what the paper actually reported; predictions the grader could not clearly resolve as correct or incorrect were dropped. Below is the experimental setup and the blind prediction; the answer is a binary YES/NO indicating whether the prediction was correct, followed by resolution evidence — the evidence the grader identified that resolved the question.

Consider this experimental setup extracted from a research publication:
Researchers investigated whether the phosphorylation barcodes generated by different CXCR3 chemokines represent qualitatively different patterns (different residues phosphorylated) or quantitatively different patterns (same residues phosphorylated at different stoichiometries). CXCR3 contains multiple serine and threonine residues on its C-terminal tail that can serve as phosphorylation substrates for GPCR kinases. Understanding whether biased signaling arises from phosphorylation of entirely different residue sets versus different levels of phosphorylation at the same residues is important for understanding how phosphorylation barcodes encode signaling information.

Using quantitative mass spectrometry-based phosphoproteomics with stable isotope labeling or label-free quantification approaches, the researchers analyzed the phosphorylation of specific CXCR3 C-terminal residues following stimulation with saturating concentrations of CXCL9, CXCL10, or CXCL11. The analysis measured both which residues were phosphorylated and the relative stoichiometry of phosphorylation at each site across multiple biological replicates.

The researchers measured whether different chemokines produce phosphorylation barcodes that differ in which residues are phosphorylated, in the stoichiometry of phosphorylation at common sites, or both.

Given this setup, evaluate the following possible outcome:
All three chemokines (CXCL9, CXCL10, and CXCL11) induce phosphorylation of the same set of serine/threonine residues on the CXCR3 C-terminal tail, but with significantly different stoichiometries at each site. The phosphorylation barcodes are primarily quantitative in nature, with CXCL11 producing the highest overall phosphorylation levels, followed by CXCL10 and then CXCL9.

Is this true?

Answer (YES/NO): NO